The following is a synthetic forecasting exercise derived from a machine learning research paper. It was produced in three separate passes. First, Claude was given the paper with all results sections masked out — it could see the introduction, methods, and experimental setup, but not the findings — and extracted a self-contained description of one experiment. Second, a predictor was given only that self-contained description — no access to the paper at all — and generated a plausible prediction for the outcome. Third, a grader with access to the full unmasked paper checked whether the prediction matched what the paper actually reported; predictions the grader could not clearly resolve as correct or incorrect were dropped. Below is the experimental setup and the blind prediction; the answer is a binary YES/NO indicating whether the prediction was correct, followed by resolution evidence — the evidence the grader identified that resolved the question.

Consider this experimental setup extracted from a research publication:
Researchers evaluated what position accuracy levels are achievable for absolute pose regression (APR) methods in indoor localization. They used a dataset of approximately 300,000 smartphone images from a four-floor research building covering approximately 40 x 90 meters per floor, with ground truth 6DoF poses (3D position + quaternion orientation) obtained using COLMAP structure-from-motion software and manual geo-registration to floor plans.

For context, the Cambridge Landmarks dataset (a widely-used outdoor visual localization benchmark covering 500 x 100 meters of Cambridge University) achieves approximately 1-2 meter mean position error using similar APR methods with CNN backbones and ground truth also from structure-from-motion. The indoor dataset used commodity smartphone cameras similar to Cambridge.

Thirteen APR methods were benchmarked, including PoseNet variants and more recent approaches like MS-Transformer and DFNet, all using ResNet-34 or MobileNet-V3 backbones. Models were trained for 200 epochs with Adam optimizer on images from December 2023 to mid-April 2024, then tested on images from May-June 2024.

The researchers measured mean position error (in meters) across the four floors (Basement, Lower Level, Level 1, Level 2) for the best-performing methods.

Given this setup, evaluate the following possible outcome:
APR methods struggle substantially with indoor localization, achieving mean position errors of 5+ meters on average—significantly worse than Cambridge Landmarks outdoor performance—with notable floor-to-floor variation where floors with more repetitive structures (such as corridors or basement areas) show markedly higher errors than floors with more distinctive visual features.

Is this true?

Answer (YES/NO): NO